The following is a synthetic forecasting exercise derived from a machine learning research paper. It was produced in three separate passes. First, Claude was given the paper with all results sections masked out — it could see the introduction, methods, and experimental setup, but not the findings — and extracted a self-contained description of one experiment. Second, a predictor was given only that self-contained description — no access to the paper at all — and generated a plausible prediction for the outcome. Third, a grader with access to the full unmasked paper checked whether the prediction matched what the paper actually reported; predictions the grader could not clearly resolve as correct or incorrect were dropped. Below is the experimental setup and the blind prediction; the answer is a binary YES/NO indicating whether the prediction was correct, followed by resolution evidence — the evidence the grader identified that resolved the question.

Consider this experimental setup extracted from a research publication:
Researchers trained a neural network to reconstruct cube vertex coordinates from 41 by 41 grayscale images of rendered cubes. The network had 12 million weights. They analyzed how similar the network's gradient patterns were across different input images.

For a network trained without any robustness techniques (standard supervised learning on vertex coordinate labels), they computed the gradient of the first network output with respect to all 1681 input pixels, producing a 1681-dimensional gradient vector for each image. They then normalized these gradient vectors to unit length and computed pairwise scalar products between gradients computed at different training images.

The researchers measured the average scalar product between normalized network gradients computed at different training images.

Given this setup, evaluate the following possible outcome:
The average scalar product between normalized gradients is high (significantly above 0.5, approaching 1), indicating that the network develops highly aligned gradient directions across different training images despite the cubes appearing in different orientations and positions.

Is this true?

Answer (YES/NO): YES